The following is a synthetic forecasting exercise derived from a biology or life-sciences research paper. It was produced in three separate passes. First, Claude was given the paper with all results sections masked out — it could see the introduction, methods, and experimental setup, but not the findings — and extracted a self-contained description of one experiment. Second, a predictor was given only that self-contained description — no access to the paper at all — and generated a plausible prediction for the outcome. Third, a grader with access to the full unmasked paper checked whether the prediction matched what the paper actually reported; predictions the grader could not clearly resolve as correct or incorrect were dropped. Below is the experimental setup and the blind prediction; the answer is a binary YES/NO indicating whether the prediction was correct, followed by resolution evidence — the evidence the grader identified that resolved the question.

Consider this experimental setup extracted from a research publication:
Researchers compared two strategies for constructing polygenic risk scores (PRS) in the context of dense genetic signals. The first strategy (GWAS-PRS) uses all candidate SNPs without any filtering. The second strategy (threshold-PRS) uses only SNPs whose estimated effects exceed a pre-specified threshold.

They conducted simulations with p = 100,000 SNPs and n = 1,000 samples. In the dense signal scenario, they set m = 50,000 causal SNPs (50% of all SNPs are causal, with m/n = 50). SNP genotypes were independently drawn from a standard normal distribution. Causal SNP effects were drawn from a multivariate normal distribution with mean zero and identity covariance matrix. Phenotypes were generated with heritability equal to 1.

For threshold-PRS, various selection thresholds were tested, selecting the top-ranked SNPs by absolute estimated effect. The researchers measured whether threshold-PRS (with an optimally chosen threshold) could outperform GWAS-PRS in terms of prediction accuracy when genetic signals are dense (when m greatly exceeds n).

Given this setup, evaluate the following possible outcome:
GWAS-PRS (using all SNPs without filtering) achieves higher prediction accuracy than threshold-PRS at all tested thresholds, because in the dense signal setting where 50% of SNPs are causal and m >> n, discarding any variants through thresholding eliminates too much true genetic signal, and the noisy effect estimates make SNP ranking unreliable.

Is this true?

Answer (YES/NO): YES